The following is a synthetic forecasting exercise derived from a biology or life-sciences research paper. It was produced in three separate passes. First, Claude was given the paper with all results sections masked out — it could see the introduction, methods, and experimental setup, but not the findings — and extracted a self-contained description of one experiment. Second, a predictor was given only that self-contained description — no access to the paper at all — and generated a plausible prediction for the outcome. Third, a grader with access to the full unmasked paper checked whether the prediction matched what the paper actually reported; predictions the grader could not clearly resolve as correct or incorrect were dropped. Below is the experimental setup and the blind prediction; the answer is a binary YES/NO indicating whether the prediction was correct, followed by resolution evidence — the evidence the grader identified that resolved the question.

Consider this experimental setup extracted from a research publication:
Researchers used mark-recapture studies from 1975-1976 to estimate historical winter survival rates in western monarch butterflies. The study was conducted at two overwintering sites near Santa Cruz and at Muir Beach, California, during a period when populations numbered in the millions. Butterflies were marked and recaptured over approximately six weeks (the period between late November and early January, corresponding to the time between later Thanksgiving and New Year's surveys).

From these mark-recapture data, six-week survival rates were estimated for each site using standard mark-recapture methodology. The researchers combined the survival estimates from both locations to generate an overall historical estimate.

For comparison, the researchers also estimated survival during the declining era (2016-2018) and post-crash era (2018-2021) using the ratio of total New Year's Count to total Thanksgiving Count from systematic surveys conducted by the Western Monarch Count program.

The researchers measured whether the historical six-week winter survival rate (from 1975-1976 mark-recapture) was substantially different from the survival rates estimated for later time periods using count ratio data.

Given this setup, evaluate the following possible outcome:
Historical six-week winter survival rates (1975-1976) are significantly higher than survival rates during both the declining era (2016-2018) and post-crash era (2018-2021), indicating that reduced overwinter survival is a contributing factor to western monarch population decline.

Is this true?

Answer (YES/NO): YES